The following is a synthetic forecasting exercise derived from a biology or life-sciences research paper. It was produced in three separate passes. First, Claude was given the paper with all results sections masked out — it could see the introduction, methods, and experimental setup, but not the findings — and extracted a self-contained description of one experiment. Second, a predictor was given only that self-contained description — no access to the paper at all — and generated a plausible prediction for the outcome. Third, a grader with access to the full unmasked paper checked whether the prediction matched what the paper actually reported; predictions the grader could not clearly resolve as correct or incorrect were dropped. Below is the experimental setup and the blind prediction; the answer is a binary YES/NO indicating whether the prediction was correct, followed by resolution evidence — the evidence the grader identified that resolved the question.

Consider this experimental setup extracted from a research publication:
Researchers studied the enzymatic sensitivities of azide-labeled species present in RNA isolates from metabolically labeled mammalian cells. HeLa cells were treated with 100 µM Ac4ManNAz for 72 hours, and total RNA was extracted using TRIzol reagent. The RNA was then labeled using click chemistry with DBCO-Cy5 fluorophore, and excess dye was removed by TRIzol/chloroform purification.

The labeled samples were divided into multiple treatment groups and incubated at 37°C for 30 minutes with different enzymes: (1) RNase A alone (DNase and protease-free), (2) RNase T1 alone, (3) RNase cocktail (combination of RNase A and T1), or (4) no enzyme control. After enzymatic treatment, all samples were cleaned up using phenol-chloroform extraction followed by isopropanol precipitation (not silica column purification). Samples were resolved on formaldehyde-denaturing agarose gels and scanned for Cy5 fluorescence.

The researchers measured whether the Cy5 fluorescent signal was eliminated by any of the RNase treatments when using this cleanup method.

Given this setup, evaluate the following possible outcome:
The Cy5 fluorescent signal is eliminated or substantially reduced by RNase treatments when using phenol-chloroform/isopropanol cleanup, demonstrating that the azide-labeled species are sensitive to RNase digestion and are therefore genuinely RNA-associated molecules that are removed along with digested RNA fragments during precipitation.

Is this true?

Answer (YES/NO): NO